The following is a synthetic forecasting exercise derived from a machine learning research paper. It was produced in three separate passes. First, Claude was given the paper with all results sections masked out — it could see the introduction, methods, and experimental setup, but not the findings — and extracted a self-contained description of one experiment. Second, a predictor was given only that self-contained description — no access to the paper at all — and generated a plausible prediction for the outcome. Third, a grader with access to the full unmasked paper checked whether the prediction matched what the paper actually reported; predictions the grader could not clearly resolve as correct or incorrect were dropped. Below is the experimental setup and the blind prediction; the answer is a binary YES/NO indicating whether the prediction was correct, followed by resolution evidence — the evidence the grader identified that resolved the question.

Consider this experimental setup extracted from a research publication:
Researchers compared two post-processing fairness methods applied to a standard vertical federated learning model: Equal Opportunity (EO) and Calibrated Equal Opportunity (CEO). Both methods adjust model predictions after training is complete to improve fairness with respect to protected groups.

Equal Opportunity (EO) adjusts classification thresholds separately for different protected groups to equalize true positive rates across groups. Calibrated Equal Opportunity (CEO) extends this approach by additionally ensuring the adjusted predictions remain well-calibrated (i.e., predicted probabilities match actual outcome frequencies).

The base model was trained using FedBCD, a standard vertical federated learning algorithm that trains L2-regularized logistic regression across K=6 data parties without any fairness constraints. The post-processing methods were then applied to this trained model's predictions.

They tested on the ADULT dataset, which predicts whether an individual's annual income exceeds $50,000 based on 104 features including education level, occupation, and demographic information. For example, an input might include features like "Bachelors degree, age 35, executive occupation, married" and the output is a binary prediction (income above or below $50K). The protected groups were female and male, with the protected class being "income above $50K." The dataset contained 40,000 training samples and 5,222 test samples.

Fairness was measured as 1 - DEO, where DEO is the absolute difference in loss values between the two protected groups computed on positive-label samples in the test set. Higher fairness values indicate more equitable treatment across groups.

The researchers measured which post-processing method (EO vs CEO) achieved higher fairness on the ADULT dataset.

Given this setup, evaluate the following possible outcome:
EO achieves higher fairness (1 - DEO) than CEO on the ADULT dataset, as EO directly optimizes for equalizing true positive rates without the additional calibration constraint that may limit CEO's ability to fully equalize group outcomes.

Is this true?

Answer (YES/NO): YES